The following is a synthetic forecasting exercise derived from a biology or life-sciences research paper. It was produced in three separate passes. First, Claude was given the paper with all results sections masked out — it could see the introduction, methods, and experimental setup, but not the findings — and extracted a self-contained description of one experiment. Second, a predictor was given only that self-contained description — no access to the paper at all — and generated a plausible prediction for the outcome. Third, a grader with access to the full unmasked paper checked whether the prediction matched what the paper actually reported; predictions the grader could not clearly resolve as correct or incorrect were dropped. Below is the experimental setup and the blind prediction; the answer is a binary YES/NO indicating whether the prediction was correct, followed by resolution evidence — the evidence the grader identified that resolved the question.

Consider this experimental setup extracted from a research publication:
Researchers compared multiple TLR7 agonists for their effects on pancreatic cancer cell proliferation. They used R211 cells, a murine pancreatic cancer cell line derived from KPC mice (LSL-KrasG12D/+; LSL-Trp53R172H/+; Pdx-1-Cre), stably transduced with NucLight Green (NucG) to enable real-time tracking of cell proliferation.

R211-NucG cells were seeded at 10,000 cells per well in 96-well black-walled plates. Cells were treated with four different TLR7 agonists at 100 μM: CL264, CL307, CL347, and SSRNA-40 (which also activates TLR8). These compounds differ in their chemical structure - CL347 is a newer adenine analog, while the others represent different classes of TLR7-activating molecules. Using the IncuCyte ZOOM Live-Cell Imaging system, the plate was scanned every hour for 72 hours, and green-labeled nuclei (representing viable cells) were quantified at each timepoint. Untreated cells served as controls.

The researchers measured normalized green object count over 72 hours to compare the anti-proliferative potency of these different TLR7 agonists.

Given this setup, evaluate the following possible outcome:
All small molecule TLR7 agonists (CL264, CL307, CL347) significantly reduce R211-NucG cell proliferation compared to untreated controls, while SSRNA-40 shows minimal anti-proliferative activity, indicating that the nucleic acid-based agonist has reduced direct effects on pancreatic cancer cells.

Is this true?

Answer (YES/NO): NO